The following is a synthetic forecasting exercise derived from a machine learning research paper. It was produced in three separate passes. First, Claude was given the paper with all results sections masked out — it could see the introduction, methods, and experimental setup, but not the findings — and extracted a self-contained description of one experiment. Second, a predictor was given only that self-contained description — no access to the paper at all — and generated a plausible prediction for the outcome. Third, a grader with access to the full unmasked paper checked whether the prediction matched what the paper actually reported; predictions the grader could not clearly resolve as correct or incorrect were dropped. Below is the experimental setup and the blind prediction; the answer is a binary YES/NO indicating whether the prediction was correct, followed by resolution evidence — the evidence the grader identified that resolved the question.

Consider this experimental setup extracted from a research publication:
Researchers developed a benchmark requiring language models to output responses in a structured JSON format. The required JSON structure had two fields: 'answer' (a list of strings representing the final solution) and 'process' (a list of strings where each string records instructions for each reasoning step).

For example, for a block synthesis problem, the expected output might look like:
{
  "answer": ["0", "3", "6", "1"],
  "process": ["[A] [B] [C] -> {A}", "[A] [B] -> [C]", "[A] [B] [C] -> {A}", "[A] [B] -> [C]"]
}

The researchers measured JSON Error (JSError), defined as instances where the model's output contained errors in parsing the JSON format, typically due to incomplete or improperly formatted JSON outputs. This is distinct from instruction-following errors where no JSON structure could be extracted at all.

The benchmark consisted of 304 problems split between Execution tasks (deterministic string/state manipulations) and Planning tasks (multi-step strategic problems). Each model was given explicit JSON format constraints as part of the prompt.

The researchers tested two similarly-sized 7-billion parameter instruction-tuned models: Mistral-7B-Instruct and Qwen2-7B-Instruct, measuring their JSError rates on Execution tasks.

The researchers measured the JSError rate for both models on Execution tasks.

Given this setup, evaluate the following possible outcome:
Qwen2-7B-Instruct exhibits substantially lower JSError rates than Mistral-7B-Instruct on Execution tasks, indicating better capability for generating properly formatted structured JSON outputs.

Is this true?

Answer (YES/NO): NO